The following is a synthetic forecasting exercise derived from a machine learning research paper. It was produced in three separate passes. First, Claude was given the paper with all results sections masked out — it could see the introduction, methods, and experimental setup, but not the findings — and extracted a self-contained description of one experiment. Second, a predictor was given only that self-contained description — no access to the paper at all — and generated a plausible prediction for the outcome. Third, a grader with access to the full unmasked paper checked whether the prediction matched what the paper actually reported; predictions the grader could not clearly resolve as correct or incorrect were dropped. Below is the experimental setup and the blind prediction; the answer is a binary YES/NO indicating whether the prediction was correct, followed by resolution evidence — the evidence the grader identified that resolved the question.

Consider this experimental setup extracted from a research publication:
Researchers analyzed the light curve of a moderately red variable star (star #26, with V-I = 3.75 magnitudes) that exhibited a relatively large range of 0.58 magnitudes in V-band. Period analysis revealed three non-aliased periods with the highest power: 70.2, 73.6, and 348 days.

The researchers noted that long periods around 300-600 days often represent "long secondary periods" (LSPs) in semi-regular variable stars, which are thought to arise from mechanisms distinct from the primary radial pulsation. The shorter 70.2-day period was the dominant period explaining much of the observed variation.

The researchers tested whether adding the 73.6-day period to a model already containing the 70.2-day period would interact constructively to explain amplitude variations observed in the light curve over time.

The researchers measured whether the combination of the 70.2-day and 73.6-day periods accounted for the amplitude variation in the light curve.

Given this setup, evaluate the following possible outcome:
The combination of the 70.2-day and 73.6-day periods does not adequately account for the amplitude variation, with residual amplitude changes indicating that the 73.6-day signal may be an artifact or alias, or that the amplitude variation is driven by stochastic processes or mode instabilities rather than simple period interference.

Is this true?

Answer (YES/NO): NO